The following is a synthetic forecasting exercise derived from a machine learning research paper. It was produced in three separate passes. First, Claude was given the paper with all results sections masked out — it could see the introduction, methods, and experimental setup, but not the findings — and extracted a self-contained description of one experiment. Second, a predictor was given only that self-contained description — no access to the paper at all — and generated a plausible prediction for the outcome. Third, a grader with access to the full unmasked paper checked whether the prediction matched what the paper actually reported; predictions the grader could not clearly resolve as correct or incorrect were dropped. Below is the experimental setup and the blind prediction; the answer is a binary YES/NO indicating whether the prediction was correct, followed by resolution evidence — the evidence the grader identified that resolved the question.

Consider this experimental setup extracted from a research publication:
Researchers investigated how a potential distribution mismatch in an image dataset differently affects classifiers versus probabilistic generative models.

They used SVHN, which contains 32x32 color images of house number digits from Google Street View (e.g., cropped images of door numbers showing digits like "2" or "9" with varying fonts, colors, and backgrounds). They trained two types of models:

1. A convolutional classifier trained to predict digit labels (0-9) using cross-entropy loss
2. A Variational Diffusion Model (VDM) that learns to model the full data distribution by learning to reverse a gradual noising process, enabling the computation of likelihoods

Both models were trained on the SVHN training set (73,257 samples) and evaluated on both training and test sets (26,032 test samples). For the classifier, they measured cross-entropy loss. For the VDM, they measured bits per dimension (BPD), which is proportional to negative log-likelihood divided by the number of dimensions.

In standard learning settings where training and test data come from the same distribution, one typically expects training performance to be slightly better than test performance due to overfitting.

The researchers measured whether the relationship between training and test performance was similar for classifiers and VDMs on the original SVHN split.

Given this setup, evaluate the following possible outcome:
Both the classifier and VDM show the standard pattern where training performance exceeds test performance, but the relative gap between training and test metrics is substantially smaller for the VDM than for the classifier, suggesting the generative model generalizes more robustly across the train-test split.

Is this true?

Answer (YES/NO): NO